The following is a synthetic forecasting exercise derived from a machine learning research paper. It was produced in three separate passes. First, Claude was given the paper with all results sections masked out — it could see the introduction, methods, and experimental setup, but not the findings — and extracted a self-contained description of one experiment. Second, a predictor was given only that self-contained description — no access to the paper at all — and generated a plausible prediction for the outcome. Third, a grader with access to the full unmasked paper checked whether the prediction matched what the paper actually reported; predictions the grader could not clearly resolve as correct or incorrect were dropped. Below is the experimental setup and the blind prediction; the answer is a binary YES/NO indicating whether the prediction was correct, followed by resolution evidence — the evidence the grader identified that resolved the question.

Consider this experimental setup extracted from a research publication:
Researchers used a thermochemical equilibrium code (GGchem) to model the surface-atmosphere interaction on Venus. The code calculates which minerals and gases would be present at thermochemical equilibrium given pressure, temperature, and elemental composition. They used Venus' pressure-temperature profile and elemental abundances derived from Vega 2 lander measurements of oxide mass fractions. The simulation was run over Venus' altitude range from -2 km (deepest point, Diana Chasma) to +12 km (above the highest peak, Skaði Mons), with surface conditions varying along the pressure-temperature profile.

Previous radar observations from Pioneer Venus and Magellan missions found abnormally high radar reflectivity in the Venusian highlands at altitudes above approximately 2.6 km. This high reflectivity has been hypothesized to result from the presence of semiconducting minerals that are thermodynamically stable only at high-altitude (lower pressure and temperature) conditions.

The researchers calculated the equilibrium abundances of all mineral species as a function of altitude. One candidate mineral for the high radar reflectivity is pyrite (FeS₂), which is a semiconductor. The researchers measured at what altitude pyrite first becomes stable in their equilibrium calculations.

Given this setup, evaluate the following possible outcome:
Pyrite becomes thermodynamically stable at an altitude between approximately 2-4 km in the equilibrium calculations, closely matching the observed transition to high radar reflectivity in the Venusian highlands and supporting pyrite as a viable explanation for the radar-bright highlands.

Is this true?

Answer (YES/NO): YES